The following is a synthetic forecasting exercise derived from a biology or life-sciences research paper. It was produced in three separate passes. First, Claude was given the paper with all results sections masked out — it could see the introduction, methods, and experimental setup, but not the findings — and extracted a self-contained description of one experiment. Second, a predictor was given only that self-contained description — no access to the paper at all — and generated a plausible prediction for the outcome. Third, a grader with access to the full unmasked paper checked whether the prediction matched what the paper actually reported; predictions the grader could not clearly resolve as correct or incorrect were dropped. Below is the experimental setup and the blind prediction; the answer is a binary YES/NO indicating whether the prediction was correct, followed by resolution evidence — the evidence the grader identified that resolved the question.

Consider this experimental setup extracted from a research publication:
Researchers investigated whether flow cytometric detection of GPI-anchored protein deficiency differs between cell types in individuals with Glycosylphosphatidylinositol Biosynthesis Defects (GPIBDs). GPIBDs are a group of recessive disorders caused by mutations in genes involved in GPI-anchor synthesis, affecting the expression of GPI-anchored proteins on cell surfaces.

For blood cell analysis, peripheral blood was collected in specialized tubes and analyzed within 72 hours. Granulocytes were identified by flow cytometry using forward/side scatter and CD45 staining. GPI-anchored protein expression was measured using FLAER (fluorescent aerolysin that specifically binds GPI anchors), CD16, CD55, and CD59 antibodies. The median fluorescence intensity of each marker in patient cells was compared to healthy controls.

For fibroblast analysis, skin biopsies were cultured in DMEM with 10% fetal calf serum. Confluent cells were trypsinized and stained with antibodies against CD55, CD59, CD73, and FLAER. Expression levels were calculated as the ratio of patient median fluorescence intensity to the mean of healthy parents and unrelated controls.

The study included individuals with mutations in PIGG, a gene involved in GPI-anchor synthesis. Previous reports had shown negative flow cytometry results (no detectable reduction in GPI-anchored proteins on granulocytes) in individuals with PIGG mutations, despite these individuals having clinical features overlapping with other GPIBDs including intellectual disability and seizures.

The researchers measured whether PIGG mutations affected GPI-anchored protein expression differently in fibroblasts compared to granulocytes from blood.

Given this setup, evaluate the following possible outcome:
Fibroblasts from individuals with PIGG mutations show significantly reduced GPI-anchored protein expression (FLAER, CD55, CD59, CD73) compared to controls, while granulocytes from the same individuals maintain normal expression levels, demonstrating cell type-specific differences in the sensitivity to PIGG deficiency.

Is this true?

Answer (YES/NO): YES